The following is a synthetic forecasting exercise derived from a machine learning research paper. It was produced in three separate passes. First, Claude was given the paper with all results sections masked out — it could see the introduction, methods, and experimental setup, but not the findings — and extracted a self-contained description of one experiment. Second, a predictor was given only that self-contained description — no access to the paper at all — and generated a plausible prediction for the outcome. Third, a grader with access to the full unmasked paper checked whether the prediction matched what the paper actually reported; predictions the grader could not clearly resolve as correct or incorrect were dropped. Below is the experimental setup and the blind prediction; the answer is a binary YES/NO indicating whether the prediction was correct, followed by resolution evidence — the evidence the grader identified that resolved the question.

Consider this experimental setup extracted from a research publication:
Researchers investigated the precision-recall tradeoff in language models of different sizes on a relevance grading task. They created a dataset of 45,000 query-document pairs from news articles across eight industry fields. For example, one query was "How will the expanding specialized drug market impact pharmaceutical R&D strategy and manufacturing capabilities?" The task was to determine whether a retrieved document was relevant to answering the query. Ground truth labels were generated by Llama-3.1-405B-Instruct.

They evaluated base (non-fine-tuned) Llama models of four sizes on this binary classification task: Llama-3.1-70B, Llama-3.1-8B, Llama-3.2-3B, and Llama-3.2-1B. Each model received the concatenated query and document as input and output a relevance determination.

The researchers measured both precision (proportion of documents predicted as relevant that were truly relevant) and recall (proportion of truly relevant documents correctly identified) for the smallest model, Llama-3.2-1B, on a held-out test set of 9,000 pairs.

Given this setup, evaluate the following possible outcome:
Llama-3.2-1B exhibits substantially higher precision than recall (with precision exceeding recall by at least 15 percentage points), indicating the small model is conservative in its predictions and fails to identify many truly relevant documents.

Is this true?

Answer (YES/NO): NO